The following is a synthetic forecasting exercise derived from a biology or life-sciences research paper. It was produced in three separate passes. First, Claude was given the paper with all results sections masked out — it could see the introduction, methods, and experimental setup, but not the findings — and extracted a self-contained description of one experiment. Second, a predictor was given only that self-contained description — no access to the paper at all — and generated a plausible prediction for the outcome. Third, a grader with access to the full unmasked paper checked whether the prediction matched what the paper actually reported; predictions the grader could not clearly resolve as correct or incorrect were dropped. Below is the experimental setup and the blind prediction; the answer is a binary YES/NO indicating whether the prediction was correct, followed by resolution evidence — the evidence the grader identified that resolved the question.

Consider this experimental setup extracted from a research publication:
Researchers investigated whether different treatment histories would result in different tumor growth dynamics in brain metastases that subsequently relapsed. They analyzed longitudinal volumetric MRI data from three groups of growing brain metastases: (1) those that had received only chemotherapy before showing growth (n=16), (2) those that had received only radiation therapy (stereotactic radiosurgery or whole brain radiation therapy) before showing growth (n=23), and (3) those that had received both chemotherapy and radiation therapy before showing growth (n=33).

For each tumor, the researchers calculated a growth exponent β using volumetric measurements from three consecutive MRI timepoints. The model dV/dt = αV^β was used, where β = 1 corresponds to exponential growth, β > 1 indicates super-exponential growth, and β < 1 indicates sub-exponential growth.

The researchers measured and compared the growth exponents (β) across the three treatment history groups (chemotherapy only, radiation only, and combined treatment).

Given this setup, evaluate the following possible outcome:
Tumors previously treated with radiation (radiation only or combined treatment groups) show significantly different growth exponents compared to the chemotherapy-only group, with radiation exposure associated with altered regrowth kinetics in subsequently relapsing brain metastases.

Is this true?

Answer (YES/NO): NO